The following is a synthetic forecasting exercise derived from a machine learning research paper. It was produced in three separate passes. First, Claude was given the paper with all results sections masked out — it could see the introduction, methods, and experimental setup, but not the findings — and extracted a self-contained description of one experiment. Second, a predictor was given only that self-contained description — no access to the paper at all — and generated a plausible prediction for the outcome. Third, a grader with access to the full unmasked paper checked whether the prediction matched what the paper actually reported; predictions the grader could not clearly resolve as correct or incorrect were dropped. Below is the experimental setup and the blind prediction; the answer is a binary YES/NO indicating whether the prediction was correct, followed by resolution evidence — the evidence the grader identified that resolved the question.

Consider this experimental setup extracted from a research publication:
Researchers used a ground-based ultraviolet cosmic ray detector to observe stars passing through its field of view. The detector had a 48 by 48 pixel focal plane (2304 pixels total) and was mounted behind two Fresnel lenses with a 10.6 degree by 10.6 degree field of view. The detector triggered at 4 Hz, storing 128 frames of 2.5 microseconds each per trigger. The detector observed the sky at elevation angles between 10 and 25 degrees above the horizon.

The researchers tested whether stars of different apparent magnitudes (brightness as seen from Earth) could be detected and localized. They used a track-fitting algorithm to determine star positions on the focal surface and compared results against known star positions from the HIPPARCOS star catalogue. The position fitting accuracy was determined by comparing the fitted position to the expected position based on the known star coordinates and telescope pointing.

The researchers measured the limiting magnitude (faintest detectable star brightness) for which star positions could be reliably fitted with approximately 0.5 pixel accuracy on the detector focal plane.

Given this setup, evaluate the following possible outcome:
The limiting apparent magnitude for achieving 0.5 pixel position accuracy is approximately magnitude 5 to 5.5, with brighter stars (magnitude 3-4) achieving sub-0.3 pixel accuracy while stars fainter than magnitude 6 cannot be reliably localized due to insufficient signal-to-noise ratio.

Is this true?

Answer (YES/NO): NO